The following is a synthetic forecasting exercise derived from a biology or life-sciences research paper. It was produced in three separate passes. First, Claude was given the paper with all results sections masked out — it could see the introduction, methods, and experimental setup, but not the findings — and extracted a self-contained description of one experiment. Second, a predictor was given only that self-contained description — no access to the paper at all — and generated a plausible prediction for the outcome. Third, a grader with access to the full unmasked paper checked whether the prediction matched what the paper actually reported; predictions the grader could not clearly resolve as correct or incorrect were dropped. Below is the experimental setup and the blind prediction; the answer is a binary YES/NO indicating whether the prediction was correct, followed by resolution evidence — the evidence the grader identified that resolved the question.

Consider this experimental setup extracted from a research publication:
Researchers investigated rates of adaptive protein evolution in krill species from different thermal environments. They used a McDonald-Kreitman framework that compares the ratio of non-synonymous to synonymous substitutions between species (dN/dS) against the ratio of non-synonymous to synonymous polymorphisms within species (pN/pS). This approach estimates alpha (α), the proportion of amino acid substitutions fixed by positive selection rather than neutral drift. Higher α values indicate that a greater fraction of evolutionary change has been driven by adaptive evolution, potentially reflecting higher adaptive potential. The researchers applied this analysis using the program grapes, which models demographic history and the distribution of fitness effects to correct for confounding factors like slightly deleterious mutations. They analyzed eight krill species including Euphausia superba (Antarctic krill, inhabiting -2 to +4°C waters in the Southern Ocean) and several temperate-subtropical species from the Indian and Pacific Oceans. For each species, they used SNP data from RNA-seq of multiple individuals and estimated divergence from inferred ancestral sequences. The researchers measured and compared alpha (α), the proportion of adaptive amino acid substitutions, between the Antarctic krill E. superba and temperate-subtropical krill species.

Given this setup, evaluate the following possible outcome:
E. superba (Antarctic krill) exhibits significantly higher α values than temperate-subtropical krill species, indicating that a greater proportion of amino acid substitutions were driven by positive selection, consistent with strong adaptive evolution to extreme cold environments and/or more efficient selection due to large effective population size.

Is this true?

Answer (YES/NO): NO